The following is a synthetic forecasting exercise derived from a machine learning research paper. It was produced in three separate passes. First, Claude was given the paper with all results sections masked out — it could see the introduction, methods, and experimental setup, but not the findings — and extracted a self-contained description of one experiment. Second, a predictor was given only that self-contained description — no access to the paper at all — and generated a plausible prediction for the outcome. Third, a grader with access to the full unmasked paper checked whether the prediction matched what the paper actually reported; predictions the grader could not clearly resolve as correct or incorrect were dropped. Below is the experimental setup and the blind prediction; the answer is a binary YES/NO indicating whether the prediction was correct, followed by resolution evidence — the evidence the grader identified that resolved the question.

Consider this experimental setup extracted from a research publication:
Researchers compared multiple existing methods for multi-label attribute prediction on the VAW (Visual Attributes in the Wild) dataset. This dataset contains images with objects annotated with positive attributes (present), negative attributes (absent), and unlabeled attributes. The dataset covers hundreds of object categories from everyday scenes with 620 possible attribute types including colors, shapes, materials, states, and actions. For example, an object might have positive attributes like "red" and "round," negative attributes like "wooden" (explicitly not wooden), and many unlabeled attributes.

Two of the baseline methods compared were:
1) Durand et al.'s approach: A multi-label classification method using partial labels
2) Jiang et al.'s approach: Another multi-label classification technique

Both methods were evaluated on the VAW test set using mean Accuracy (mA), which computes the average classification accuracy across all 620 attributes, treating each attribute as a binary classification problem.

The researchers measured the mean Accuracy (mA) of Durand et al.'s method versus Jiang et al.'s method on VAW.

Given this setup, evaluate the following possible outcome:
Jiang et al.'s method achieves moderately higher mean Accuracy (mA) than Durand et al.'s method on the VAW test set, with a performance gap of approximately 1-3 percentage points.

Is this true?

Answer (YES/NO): NO